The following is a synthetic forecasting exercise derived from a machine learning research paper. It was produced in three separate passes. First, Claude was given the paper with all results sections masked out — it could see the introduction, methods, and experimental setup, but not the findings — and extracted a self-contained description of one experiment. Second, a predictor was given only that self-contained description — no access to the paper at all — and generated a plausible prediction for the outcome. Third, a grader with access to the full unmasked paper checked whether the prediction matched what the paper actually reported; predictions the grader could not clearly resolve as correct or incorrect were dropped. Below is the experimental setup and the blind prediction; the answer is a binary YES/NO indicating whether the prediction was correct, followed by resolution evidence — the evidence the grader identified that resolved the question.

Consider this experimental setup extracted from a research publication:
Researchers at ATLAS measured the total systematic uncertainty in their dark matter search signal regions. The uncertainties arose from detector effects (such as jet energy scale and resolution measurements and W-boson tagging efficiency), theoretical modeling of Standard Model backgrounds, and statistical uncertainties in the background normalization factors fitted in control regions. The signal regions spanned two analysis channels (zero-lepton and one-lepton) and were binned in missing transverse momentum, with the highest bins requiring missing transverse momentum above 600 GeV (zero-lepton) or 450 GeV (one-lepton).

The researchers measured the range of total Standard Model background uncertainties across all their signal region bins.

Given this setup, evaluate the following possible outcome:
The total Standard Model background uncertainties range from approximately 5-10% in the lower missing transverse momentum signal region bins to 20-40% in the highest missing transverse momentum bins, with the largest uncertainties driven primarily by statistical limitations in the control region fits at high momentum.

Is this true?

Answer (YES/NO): NO